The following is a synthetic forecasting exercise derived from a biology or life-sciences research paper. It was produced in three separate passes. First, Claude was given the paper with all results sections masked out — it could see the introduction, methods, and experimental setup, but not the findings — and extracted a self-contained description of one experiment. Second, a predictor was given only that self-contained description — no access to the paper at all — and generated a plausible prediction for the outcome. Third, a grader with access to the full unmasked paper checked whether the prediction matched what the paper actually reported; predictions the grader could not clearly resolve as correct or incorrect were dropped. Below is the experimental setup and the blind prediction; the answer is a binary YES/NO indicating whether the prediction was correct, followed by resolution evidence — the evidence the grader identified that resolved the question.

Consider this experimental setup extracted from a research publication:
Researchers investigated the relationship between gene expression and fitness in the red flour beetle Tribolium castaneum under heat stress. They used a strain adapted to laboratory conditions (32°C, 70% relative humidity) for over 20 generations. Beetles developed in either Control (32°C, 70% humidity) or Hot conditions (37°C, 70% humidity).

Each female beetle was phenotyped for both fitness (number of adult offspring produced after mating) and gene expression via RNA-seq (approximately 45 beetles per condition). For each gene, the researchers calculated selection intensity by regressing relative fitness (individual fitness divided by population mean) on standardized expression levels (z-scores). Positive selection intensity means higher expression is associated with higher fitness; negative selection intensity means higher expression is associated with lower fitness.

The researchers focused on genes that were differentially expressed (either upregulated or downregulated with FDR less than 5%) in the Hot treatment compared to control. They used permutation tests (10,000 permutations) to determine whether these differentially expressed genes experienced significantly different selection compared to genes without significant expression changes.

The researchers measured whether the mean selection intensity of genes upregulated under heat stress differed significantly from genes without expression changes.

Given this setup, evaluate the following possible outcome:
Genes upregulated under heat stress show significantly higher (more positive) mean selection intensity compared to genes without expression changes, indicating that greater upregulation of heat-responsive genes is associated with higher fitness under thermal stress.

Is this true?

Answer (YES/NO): NO